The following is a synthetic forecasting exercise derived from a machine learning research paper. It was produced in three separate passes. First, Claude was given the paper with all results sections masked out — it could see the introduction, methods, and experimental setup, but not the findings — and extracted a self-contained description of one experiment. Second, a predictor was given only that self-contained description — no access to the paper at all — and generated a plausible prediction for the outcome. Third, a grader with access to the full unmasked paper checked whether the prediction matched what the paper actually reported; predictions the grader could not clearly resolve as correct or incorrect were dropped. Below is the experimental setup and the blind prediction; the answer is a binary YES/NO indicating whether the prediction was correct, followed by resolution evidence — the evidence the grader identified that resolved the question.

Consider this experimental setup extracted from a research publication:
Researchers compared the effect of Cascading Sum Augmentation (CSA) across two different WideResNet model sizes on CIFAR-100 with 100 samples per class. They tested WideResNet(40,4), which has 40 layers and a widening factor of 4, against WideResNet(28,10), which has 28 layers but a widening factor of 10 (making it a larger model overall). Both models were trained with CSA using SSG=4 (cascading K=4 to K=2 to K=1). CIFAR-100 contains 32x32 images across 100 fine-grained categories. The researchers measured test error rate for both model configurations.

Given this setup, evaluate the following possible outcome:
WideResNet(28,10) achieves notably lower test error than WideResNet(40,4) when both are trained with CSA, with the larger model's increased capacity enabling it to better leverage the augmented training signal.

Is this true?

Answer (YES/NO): YES